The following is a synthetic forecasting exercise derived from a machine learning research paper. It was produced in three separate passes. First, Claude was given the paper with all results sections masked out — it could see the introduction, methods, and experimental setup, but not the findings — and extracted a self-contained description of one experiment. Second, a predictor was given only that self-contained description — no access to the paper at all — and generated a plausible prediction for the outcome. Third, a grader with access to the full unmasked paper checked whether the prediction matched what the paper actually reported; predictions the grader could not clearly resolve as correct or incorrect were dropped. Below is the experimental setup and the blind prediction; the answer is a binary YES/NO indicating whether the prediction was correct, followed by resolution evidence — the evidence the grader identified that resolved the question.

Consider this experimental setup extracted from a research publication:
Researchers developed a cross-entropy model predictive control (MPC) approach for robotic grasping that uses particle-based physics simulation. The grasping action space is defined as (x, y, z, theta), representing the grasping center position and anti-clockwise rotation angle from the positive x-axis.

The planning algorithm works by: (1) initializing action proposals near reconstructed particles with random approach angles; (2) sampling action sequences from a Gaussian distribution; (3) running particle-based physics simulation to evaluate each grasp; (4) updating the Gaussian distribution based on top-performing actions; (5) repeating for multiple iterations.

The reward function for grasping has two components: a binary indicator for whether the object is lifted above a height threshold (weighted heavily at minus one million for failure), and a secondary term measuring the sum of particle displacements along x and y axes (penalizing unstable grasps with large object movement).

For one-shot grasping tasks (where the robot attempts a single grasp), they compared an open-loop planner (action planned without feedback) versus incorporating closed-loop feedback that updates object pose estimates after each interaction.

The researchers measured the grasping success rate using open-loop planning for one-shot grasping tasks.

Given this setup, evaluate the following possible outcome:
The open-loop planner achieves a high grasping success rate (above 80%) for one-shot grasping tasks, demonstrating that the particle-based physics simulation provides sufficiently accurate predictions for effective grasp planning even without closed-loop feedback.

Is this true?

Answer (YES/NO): YES